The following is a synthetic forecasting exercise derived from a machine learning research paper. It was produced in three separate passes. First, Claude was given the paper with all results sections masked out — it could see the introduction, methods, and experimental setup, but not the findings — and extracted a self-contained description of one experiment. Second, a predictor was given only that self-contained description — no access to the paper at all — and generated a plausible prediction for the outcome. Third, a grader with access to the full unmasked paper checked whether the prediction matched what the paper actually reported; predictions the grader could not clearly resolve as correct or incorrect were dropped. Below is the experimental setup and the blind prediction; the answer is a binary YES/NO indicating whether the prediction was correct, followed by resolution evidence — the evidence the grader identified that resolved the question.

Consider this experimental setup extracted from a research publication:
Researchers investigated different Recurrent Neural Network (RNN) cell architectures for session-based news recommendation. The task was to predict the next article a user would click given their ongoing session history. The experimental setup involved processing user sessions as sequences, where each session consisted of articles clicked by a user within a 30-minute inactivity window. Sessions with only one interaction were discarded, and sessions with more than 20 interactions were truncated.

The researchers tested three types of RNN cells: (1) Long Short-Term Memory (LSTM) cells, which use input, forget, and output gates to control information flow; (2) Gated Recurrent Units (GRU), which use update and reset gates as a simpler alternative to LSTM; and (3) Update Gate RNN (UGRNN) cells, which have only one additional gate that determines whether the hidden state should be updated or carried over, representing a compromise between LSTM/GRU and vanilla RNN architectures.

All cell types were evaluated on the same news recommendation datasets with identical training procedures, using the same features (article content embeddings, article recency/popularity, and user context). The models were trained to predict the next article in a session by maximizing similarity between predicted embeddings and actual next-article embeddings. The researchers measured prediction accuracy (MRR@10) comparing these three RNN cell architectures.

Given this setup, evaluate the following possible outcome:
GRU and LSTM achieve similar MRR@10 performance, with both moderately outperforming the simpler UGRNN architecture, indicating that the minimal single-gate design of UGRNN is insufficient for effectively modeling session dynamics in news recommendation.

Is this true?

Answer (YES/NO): NO